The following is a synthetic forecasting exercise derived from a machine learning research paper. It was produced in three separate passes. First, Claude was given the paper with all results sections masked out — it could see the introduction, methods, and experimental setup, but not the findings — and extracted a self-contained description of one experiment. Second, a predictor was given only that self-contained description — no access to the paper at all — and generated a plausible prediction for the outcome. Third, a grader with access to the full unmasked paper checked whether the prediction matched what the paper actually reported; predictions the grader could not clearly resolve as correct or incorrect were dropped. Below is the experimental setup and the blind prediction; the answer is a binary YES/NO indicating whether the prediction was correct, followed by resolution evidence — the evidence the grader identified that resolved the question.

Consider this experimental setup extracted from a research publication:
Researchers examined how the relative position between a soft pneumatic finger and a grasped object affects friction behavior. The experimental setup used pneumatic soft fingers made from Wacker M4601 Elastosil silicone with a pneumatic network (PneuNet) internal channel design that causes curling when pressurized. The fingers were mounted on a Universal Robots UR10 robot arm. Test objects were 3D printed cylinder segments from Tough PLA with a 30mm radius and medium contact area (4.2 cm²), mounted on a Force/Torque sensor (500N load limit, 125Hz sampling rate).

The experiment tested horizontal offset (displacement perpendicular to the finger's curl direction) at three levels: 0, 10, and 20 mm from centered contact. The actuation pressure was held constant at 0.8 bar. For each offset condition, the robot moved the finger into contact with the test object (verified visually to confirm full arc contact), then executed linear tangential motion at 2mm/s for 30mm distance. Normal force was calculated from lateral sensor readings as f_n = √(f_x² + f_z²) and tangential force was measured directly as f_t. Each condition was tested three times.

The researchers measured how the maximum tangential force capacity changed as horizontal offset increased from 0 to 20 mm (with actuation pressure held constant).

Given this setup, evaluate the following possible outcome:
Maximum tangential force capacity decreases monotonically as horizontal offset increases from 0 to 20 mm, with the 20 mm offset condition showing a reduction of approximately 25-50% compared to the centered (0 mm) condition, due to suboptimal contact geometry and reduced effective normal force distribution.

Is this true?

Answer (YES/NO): NO